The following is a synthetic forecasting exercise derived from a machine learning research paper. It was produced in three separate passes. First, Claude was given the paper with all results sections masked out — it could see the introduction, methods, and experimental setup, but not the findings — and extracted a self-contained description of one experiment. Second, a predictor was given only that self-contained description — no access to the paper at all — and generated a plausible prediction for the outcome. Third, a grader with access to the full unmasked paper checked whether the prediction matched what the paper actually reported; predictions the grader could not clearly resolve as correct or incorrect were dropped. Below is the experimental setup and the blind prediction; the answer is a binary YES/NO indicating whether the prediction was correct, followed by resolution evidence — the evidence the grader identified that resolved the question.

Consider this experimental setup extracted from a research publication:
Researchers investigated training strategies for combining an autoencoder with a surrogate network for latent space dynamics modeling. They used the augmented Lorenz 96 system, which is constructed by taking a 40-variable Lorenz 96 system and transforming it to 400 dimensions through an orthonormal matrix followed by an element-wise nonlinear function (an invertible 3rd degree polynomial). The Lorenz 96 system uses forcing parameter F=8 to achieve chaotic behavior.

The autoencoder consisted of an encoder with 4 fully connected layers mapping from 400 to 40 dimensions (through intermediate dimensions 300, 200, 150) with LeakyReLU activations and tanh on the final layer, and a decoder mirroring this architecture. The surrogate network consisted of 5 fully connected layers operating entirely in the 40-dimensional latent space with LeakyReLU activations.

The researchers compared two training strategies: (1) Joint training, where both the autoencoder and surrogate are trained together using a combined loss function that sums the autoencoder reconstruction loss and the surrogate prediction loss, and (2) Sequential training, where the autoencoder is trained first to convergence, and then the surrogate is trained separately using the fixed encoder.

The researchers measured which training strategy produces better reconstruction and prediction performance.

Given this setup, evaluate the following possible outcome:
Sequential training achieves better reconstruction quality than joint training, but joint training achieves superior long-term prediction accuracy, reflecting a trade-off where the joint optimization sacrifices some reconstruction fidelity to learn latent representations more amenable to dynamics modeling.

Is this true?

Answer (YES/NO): NO